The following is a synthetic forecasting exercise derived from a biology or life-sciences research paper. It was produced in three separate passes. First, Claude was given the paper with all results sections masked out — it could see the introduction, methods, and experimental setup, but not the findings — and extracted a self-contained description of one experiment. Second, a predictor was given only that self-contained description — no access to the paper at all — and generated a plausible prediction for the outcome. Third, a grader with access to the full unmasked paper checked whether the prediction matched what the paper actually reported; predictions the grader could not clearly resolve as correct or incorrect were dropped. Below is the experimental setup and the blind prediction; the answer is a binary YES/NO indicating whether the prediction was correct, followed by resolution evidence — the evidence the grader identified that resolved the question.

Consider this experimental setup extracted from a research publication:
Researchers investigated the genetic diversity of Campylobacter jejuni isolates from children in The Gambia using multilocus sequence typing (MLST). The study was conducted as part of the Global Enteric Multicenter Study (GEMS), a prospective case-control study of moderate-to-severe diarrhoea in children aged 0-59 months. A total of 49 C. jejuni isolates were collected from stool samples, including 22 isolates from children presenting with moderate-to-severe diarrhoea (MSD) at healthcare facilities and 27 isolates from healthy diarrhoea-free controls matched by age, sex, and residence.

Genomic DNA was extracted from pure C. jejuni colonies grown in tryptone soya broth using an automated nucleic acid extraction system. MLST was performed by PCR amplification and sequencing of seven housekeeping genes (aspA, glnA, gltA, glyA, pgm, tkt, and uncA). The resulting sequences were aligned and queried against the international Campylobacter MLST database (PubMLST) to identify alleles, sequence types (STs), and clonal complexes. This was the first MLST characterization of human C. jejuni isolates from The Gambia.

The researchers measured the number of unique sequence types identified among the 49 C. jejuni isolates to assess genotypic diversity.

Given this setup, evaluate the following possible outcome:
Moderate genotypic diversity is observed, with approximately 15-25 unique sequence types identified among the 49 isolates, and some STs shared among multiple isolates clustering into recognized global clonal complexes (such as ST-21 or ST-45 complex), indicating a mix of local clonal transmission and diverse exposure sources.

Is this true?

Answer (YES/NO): NO